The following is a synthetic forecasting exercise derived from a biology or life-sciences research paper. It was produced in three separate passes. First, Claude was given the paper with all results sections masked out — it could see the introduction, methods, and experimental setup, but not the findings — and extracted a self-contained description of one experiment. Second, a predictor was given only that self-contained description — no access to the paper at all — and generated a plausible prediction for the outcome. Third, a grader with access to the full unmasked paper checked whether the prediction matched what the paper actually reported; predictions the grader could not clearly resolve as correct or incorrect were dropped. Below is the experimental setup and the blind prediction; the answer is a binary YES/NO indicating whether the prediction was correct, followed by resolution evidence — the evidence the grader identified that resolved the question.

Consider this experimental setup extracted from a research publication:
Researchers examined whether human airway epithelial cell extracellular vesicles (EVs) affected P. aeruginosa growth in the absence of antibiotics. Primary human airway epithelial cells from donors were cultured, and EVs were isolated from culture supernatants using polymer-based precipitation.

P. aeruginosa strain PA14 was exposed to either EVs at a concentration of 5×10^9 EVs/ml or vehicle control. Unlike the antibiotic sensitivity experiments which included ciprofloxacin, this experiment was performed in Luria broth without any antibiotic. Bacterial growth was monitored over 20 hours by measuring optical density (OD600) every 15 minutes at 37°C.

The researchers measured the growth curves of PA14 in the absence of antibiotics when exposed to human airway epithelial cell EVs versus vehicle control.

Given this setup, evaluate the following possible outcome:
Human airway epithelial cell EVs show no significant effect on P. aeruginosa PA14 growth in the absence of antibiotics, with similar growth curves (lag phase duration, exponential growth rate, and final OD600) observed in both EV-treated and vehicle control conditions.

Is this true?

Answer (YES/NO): YES